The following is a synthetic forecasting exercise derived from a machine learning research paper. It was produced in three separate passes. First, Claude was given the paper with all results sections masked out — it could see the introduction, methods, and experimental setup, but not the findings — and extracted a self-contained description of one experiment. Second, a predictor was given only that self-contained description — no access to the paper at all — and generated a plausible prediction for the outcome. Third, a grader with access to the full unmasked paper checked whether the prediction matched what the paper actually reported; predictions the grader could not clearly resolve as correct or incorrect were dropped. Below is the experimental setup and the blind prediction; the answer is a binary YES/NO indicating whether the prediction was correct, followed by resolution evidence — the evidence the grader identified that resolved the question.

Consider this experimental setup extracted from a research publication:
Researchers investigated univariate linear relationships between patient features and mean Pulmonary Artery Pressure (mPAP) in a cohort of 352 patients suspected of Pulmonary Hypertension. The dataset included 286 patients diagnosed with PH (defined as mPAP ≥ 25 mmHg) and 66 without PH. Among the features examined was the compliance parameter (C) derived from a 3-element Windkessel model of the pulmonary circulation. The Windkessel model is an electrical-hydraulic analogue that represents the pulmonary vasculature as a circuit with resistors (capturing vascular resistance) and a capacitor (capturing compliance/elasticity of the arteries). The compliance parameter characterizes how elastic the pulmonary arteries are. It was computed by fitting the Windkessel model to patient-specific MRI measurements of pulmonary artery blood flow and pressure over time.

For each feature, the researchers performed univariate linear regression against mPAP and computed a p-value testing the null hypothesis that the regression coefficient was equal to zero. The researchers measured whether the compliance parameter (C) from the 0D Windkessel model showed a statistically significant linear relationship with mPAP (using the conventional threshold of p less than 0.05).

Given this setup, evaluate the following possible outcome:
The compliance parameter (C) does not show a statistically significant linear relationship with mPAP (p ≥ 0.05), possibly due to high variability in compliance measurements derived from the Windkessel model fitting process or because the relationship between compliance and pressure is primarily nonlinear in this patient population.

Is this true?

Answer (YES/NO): YES